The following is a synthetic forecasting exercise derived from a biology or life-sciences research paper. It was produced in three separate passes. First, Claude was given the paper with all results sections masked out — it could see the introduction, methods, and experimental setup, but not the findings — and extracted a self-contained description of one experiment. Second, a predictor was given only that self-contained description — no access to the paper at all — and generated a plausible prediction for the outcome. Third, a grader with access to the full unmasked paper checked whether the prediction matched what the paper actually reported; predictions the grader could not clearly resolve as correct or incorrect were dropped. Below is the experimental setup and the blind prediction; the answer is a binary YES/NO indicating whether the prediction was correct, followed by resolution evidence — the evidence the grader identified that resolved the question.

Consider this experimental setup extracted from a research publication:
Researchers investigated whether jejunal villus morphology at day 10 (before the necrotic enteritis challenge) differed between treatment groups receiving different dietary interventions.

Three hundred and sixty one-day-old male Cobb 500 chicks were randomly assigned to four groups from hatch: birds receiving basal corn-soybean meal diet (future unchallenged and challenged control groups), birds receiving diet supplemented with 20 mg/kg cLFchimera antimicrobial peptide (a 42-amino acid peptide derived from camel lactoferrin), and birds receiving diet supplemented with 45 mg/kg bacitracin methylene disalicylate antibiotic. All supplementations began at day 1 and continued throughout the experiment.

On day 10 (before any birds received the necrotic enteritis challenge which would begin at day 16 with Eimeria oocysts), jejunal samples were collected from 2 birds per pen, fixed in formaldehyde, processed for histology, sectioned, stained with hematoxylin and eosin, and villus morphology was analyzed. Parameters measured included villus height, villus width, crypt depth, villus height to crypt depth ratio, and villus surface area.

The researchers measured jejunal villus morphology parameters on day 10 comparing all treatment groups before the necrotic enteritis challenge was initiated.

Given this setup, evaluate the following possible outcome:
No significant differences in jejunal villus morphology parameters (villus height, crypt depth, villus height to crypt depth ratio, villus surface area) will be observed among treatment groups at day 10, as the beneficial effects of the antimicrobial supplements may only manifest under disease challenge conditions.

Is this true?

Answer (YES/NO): YES